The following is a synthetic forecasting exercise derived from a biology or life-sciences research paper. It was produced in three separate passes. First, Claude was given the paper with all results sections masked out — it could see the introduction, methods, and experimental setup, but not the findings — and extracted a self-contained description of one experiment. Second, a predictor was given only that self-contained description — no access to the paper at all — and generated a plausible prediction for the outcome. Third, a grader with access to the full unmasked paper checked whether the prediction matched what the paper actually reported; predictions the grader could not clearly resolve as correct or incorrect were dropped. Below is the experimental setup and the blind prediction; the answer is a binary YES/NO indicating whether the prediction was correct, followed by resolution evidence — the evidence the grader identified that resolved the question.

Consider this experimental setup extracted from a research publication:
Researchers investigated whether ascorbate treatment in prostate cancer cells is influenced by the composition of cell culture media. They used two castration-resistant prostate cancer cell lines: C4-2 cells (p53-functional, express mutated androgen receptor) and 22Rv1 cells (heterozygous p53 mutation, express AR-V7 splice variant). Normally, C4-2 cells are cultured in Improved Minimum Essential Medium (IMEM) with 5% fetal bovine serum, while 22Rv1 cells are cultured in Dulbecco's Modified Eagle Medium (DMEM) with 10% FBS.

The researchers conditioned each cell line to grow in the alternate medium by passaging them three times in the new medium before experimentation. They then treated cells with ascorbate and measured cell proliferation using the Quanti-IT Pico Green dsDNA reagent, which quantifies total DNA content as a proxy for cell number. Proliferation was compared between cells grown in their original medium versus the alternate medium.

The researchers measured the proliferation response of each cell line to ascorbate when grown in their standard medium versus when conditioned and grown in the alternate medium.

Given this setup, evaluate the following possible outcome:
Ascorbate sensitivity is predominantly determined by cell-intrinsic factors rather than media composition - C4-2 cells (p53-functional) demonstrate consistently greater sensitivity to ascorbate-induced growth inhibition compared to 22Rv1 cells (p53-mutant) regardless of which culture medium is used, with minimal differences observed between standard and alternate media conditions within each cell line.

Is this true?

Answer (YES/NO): NO